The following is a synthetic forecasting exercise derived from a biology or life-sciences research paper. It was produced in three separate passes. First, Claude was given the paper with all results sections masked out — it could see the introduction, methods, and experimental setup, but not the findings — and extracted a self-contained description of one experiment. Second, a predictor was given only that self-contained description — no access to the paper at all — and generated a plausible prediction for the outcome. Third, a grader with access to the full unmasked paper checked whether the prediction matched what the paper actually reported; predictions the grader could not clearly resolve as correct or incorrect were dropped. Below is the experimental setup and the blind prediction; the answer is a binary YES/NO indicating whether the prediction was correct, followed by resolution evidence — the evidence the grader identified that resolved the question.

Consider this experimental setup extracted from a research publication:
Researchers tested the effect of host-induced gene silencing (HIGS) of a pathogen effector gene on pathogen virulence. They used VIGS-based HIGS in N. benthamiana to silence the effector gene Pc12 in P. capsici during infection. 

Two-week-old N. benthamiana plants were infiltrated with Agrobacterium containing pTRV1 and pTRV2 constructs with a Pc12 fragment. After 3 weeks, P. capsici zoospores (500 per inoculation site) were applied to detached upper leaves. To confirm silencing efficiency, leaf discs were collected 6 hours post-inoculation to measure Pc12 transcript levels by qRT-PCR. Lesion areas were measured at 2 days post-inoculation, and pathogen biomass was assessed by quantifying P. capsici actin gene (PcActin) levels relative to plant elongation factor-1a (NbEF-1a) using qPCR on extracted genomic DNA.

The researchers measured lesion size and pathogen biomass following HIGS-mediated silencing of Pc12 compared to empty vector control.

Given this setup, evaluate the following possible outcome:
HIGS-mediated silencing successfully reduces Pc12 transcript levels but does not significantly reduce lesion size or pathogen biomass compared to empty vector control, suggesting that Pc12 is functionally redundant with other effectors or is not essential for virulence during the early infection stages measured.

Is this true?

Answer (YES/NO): NO